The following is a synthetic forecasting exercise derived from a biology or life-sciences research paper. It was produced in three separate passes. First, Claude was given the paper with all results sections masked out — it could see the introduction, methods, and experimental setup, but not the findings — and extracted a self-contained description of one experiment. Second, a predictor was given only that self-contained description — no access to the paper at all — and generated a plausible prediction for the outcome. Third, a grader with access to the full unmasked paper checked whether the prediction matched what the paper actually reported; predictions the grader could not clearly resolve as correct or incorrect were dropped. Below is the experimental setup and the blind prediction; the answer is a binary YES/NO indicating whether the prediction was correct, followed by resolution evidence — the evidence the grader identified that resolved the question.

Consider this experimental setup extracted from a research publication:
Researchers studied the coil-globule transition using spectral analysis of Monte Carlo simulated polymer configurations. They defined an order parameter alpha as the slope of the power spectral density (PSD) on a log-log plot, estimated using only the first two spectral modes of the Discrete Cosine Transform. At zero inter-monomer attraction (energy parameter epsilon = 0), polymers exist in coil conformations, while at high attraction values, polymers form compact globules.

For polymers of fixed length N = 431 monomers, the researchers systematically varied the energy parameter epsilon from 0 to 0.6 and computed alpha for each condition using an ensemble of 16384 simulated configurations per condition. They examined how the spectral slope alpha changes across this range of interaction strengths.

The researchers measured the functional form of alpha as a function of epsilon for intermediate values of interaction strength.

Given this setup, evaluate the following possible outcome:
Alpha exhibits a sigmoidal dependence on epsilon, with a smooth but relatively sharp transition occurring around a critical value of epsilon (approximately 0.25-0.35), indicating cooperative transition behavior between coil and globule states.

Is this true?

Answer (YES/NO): YES